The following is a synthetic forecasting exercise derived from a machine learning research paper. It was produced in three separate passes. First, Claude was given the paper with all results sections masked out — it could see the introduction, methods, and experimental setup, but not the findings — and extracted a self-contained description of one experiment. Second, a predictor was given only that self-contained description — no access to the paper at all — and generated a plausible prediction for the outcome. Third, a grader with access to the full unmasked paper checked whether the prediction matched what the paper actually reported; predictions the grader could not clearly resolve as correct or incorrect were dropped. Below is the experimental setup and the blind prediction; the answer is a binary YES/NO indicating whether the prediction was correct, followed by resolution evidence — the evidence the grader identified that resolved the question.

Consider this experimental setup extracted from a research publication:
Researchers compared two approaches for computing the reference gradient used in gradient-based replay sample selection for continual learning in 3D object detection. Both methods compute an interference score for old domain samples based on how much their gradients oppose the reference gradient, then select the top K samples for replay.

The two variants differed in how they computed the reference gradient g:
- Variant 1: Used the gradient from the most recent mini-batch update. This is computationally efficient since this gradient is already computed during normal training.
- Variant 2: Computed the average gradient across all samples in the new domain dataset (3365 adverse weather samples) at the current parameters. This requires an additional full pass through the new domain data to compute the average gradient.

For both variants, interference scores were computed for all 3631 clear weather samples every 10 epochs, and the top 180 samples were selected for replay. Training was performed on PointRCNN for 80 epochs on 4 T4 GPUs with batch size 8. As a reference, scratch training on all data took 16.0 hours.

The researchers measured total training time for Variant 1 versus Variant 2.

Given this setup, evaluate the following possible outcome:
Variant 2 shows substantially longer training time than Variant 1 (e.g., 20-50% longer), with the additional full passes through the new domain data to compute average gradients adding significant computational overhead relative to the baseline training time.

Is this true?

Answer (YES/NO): YES